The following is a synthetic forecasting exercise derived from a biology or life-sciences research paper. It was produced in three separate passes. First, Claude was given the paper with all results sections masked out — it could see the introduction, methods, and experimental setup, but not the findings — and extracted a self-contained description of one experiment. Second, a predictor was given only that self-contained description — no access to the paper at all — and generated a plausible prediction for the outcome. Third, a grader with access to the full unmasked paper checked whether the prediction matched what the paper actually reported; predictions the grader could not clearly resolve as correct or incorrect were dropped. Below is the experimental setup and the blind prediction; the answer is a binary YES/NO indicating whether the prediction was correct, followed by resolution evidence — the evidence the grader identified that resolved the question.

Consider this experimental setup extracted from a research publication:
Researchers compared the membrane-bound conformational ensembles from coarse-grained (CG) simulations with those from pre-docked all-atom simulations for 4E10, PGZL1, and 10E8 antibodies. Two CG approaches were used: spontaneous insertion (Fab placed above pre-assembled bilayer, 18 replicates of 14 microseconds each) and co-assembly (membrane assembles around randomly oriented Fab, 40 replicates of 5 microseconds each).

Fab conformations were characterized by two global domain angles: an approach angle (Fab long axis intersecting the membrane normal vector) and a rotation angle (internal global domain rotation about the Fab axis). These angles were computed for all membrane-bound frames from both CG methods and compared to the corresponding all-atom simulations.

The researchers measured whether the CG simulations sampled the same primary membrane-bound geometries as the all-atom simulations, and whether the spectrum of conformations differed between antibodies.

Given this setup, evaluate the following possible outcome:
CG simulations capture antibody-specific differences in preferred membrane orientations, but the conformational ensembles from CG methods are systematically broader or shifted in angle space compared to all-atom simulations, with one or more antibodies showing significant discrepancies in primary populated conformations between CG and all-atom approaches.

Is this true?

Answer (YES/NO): NO